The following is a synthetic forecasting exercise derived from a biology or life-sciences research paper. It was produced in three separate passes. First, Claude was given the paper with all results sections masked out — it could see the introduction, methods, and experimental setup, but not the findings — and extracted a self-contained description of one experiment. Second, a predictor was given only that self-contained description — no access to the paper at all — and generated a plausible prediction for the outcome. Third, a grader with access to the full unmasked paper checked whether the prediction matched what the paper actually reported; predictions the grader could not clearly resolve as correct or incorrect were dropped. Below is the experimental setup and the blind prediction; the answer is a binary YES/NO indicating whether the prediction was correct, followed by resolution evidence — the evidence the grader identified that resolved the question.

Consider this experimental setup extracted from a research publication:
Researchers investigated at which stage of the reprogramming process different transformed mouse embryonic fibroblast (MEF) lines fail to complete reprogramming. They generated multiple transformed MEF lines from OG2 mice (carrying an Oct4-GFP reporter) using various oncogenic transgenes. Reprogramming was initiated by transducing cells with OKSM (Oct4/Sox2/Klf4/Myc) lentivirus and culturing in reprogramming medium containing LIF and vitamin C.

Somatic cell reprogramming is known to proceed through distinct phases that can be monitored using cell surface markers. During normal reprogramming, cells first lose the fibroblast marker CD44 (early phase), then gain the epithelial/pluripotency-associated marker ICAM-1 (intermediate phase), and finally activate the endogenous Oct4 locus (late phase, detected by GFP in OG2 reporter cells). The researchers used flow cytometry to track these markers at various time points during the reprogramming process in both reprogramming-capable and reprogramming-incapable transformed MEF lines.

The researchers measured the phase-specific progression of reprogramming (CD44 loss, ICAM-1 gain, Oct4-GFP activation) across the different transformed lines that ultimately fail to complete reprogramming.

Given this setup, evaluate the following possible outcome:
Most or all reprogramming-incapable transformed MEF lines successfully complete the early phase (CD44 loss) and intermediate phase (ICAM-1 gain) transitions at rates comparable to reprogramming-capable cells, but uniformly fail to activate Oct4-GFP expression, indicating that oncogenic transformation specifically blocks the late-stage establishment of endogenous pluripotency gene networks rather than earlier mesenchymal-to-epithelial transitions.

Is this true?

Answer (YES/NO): NO